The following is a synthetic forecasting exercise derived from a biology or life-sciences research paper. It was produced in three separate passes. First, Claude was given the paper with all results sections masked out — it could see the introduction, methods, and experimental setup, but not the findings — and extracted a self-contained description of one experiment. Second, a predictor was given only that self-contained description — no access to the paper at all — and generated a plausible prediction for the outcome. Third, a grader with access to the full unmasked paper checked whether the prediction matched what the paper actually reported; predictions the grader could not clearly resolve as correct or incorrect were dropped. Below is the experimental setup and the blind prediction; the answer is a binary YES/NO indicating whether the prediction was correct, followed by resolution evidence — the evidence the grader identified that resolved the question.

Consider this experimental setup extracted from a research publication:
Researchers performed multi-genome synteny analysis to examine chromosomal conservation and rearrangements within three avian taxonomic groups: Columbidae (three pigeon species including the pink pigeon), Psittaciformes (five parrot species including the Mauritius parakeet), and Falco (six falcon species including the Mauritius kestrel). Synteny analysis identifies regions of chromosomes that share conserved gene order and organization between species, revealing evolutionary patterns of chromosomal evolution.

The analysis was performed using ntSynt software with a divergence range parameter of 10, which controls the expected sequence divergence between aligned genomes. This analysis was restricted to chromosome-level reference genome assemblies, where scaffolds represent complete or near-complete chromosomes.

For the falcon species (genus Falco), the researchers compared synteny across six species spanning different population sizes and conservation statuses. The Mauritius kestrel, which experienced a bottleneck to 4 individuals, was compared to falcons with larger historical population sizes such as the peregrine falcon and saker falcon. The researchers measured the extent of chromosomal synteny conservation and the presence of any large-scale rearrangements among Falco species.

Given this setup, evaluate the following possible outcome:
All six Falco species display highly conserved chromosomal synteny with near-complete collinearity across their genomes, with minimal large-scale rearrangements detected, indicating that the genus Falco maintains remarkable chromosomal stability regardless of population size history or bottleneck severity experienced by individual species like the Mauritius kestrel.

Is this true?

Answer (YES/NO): NO